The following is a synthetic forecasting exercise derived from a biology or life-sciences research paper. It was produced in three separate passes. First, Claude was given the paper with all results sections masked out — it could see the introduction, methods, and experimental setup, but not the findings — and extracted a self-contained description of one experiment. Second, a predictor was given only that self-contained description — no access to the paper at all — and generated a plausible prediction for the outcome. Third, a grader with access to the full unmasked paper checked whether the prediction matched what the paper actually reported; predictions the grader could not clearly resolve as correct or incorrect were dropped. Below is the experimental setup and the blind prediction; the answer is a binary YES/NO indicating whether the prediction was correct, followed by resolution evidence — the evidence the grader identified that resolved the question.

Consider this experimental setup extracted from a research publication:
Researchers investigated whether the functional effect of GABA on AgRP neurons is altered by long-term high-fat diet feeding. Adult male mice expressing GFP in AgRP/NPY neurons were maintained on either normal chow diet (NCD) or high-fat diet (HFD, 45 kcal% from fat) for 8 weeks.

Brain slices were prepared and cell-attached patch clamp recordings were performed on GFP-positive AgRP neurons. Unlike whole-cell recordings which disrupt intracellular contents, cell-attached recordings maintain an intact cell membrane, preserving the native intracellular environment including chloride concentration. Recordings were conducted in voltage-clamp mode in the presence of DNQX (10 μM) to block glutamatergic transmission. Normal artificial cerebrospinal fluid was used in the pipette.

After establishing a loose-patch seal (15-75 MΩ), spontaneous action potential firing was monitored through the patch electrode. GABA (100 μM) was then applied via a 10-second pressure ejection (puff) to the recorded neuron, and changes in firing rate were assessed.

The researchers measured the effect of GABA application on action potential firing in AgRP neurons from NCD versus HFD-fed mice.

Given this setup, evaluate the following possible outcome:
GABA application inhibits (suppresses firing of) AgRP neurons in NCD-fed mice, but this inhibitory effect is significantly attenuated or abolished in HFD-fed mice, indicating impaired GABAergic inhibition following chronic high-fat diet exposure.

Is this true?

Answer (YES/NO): YES